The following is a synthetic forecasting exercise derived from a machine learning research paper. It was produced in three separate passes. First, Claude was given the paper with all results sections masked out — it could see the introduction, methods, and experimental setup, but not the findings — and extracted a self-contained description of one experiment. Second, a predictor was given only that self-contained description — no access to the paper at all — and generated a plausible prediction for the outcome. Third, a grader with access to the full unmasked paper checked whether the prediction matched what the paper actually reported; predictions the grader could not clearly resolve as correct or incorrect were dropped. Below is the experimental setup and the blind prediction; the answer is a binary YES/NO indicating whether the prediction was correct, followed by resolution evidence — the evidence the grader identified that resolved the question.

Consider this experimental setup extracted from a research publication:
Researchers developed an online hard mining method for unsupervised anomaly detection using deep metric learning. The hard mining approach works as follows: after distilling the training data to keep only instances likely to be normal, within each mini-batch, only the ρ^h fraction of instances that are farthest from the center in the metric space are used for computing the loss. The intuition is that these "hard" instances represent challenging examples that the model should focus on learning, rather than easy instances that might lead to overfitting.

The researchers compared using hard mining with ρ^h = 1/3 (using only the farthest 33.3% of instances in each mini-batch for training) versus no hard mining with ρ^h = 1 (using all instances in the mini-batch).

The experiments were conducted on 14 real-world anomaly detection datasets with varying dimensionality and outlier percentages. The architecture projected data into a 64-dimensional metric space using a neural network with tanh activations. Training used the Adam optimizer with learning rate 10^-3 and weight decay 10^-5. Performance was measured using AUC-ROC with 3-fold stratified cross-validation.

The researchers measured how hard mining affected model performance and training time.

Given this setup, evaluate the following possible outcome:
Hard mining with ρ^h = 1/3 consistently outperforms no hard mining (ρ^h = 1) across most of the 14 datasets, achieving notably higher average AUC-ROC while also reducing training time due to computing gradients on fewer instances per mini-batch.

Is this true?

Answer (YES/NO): NO